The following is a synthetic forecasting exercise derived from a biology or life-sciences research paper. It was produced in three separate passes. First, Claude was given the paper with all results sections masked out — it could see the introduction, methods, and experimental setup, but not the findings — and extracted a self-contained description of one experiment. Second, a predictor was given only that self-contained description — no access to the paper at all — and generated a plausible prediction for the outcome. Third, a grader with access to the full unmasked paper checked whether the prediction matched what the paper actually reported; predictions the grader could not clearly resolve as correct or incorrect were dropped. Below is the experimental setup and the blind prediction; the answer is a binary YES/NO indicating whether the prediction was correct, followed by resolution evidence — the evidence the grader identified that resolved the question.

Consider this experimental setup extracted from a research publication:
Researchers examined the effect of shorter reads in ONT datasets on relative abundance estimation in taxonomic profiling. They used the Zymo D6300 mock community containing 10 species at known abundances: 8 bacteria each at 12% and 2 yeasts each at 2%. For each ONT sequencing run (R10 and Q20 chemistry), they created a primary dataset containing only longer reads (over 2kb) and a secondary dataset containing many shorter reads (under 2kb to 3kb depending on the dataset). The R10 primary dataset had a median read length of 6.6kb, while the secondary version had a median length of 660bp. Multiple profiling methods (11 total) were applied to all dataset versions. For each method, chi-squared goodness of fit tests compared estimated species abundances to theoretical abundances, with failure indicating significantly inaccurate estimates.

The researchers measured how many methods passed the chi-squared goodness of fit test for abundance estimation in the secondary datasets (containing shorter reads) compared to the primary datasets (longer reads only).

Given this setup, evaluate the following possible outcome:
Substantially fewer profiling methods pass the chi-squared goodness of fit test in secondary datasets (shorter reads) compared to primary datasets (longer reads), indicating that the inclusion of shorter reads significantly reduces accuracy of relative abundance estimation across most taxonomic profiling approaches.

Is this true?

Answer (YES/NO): YES